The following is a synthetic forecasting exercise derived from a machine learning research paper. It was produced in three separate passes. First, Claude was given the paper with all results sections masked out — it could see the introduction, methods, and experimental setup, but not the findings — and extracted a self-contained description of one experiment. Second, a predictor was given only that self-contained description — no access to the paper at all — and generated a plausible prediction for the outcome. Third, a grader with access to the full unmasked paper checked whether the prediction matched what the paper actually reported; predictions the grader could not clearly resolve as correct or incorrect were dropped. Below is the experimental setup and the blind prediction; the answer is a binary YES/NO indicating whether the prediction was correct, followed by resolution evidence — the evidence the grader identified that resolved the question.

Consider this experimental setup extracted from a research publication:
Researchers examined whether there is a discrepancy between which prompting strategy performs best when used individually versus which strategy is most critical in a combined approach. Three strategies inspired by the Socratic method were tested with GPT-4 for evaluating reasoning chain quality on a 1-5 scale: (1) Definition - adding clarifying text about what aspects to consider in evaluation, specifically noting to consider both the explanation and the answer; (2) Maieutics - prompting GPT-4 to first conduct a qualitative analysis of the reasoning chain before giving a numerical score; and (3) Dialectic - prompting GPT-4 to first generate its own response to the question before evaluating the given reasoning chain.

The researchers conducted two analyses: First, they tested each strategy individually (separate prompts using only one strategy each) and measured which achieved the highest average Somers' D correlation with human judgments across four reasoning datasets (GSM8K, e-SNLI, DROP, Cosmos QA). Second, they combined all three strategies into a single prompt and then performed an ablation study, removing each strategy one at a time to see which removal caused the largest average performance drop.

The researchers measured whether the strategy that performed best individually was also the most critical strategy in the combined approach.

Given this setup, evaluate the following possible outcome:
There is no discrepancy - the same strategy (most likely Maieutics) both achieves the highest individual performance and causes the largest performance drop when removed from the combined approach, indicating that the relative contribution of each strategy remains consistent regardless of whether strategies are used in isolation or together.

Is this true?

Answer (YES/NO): NO